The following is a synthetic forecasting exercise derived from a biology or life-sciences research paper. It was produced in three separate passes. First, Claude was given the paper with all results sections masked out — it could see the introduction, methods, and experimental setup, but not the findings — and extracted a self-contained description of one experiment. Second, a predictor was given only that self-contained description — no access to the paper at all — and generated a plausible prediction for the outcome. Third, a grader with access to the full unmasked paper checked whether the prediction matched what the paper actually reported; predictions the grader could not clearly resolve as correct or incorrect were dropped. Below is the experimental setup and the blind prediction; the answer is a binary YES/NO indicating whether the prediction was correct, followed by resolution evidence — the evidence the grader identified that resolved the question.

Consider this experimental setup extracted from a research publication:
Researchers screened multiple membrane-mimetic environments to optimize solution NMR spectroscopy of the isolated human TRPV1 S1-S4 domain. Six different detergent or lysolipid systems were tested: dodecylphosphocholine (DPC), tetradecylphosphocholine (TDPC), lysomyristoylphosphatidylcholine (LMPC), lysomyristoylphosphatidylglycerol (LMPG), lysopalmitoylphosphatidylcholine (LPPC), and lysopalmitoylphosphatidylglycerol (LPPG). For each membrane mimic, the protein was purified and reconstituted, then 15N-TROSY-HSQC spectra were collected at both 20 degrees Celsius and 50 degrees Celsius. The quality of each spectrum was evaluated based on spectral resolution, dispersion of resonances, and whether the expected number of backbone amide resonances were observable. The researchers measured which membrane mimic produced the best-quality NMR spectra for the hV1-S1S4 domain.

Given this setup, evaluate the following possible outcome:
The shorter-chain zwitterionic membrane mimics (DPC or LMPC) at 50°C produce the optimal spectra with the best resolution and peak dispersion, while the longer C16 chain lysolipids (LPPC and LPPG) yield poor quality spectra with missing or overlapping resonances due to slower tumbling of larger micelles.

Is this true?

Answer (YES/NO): NO